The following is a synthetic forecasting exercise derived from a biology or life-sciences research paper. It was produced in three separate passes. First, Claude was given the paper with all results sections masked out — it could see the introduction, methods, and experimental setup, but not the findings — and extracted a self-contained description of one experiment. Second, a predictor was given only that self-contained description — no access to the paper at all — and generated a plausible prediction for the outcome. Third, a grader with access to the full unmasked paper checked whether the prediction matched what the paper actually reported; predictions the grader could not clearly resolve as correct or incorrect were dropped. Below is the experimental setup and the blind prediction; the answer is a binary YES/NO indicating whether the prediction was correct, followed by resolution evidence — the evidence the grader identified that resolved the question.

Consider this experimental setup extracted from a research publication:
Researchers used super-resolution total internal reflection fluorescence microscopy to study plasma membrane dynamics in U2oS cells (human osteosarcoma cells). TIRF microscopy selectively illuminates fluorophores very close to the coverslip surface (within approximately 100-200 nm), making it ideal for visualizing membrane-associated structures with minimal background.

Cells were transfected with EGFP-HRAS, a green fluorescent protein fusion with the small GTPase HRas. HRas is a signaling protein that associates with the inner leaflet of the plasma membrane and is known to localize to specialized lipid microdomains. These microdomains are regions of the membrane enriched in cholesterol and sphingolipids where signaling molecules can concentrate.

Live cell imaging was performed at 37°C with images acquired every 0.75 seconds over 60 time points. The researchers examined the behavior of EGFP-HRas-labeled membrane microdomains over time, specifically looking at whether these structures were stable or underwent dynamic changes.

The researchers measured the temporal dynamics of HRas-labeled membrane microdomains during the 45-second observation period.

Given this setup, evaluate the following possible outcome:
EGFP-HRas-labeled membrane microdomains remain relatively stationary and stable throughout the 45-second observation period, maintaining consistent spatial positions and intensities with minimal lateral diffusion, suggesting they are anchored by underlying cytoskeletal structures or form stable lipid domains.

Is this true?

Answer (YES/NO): NO